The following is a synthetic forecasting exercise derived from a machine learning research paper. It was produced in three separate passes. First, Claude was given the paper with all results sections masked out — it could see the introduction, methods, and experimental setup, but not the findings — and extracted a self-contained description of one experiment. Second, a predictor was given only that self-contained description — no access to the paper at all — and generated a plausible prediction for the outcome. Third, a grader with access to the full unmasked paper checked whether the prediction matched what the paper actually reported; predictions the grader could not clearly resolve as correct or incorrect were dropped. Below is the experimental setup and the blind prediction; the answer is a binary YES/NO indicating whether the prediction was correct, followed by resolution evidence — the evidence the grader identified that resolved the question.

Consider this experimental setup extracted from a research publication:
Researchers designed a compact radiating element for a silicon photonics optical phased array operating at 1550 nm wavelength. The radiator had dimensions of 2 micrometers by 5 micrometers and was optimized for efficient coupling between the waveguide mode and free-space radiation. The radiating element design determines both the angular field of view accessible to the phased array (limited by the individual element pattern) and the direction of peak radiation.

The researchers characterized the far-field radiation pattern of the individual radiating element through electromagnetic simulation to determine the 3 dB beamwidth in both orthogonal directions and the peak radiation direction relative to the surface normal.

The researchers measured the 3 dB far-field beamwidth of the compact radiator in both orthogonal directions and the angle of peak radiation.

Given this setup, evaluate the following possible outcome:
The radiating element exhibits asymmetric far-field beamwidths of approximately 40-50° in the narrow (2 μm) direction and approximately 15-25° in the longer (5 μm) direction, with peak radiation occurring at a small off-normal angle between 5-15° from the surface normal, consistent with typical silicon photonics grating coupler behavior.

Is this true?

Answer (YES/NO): NO